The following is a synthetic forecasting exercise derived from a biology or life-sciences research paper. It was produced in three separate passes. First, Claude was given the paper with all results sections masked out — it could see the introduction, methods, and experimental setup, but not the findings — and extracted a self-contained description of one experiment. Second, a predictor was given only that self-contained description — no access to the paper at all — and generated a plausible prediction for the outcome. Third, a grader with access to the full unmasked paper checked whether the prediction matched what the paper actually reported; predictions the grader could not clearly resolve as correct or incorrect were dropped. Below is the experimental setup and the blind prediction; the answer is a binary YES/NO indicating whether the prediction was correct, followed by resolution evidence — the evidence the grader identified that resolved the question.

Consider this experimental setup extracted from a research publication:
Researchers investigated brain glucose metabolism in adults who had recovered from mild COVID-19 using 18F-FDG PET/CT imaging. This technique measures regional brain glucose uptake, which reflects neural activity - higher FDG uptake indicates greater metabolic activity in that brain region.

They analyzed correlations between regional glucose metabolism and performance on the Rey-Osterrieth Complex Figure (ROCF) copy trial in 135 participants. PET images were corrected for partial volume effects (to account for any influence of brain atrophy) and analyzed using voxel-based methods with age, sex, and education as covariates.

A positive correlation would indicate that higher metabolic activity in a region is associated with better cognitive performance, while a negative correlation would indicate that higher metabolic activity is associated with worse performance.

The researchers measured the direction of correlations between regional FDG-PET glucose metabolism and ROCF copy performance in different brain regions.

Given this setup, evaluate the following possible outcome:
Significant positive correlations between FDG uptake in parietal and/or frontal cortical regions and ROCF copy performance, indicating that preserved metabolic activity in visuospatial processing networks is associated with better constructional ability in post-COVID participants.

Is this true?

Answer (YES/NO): NO